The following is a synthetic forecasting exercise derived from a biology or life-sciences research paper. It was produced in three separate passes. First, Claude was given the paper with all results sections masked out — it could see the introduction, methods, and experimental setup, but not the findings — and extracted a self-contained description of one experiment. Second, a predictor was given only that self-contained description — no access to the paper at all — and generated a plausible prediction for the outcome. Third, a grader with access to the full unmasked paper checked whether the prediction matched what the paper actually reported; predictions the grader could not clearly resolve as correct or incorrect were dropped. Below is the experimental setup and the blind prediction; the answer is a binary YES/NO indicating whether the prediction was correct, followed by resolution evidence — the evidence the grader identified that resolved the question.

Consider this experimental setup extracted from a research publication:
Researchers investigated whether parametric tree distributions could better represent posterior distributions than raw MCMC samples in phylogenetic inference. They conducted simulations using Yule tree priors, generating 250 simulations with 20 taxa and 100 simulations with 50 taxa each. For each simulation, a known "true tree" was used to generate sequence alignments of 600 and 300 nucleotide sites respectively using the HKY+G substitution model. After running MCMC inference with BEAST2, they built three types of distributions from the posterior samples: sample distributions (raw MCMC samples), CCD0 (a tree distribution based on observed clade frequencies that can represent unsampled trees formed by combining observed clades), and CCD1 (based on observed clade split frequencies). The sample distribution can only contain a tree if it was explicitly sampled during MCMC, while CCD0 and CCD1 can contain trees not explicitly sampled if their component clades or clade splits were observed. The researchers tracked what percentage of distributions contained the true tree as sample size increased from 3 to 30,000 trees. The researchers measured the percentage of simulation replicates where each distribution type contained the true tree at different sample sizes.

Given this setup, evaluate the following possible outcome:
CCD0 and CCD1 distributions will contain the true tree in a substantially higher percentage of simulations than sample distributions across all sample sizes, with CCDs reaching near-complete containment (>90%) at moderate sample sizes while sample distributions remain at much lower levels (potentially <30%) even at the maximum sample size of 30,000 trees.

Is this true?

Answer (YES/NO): NO